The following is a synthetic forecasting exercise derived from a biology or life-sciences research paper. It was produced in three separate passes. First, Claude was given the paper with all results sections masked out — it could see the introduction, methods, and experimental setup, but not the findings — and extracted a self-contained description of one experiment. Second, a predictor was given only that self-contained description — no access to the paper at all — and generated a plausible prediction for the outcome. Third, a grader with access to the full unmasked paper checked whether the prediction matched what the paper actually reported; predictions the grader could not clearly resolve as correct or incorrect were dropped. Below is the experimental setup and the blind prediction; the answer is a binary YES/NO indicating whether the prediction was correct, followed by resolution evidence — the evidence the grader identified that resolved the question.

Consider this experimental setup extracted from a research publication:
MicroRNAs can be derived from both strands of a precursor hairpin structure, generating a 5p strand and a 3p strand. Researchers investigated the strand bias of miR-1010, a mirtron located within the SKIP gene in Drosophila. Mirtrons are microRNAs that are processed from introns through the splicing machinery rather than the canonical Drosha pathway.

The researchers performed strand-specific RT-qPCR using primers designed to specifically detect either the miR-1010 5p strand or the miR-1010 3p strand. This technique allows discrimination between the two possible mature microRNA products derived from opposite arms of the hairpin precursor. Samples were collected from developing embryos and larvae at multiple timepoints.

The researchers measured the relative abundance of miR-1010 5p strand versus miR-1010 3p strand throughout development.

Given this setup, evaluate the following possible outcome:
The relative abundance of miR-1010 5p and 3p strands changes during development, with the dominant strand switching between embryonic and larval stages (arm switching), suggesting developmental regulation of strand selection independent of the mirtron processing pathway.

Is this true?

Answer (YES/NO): NO